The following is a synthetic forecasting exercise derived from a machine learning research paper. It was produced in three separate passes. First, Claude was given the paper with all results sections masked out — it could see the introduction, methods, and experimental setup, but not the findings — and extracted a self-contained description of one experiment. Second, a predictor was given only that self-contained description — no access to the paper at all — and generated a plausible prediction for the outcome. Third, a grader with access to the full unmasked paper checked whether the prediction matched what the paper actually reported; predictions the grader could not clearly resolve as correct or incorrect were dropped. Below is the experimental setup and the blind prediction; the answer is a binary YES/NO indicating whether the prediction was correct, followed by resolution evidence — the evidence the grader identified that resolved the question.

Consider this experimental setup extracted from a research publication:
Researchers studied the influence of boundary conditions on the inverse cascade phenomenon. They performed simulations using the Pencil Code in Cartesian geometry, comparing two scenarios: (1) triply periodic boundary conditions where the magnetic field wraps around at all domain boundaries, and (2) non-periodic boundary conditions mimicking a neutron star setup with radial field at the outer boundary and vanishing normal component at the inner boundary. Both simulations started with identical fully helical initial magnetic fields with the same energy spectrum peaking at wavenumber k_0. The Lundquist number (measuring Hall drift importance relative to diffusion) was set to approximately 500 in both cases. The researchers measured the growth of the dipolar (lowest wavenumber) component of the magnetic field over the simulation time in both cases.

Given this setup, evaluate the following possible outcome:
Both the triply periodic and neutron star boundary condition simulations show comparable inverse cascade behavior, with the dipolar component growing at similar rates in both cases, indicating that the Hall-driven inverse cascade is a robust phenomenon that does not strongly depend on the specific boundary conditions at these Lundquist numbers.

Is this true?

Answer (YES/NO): NO